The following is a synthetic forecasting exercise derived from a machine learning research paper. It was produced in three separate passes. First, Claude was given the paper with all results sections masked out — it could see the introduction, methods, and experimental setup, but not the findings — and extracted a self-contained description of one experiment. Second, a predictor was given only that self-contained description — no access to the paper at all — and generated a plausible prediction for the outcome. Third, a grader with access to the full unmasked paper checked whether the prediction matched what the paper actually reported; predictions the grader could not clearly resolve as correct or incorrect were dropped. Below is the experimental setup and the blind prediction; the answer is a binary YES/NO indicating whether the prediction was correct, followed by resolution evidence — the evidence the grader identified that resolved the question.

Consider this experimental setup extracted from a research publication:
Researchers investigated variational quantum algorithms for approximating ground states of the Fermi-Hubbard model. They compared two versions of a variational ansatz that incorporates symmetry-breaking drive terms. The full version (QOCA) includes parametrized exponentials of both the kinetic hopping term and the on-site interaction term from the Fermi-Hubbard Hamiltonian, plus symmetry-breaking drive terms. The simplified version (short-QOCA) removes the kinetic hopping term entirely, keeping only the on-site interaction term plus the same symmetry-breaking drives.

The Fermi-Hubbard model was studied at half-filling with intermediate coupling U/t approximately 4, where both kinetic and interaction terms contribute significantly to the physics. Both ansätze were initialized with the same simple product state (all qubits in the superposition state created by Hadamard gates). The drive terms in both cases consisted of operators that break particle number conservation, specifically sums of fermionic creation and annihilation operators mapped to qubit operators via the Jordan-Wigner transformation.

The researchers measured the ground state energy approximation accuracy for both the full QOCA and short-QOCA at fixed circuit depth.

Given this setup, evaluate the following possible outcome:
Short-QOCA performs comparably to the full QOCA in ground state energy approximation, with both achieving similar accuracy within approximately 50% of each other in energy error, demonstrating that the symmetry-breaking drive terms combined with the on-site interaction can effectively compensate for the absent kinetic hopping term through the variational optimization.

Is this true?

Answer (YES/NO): NO